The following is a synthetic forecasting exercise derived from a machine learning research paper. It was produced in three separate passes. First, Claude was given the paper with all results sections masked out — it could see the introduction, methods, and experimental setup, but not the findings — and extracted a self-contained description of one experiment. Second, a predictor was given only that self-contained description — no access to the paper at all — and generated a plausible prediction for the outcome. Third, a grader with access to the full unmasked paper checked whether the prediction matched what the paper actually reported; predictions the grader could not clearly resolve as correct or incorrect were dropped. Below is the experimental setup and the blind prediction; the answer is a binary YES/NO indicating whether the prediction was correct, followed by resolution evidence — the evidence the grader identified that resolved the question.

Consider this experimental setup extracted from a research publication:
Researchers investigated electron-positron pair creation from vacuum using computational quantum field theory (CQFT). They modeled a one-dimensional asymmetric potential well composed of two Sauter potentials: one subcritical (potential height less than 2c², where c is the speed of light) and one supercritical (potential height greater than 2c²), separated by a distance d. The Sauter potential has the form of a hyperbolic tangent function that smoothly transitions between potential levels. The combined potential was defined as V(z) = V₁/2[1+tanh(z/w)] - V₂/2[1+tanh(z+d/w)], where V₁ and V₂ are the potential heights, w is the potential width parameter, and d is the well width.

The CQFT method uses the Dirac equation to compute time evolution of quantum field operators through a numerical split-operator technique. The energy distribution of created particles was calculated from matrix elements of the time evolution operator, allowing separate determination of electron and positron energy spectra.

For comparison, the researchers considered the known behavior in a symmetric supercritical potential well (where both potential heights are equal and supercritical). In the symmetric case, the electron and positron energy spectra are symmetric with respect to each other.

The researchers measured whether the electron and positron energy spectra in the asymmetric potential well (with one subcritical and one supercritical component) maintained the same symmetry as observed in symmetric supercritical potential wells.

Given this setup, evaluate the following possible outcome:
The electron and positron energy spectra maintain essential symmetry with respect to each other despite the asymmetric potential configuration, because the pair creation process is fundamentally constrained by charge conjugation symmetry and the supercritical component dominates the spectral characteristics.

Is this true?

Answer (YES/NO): NO